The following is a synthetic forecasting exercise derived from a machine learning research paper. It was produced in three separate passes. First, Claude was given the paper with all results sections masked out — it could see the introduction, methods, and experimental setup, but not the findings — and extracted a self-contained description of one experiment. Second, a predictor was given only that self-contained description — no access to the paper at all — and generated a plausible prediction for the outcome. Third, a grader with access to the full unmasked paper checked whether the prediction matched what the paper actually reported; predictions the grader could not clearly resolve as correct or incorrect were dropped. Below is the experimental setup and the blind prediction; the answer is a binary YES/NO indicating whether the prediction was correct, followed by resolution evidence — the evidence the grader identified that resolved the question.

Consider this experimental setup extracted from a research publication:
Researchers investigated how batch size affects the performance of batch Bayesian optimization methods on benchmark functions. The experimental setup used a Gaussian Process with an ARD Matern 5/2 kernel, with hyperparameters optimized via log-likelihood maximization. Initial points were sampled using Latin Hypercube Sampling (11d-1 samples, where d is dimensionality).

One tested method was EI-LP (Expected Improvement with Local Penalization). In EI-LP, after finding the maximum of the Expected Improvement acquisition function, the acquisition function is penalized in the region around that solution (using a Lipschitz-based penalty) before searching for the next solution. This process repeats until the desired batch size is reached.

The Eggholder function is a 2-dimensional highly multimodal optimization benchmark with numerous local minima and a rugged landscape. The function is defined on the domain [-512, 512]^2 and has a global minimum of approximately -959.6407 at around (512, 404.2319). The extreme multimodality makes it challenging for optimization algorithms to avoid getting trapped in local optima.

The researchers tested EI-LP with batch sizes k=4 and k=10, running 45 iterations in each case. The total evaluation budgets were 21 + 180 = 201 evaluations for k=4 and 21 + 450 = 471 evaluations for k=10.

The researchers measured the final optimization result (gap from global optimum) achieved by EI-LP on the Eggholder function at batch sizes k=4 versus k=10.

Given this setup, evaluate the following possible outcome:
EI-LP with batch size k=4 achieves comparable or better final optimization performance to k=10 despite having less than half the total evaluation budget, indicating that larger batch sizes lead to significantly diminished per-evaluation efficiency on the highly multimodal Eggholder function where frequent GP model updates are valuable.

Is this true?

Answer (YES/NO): NO